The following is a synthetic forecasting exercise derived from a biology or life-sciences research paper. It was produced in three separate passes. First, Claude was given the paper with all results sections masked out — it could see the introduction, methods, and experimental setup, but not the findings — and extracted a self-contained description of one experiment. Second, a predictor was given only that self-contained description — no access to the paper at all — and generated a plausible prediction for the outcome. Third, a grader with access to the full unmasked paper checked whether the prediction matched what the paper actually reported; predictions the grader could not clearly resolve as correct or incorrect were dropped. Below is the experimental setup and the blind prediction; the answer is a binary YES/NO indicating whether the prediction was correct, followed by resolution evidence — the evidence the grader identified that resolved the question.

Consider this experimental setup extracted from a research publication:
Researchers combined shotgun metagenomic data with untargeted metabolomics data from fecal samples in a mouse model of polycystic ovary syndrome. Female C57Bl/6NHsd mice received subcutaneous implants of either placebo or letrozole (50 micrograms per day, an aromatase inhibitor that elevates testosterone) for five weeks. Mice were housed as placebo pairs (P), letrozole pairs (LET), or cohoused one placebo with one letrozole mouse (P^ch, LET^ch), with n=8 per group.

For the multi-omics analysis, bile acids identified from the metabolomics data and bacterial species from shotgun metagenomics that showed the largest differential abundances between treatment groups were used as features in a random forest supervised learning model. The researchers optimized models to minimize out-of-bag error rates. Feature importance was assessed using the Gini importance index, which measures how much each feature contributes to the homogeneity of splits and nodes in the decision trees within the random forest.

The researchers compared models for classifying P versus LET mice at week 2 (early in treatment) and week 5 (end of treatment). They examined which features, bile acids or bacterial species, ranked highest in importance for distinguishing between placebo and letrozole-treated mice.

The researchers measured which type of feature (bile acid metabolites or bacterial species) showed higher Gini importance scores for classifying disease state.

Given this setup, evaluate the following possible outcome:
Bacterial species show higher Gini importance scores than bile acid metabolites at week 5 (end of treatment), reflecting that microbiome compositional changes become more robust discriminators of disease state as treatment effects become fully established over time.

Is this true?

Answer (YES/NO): YES